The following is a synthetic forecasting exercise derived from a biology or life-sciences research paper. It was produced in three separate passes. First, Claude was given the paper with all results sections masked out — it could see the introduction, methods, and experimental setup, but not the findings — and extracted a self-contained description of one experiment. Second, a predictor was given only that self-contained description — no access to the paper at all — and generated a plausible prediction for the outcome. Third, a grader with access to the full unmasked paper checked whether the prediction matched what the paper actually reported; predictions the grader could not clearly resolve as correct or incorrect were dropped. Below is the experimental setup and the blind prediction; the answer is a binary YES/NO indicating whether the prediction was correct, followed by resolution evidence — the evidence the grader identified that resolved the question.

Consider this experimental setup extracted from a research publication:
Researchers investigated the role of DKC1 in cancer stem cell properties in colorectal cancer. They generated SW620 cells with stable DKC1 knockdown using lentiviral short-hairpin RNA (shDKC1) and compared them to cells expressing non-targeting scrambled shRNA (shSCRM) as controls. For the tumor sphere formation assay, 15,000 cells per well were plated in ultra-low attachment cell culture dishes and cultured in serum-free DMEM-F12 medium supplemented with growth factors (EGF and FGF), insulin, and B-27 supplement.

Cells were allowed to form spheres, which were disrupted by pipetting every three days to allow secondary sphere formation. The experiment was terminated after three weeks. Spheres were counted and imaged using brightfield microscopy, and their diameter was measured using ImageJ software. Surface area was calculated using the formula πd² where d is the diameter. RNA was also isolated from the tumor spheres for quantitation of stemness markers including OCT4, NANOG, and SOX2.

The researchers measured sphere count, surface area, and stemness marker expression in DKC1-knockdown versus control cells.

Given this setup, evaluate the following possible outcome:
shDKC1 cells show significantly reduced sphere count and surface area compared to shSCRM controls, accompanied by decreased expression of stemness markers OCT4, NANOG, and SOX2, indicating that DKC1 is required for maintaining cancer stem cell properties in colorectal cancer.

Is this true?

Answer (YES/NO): NO